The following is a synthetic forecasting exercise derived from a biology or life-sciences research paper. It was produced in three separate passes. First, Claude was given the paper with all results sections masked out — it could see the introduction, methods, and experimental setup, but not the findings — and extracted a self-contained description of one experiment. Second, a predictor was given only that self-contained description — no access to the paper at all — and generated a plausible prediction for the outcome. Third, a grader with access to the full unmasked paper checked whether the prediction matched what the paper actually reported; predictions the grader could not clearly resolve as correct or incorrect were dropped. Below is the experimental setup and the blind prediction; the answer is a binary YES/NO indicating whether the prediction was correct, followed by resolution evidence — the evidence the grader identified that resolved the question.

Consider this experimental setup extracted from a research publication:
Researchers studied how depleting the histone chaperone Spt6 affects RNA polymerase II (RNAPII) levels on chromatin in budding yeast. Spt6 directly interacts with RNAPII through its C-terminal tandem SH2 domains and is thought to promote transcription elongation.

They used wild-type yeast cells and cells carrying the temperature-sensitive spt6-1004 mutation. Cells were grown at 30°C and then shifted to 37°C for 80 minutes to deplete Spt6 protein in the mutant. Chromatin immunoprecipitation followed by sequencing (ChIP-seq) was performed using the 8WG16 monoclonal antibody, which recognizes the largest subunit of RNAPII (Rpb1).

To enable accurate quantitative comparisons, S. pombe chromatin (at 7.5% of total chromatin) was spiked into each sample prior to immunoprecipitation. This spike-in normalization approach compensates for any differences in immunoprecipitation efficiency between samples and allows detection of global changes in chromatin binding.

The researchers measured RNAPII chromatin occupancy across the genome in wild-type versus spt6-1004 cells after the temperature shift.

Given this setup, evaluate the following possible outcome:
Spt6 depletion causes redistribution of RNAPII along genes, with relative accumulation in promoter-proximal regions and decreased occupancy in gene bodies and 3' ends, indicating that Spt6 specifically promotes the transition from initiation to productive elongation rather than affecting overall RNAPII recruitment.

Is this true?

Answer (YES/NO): NO